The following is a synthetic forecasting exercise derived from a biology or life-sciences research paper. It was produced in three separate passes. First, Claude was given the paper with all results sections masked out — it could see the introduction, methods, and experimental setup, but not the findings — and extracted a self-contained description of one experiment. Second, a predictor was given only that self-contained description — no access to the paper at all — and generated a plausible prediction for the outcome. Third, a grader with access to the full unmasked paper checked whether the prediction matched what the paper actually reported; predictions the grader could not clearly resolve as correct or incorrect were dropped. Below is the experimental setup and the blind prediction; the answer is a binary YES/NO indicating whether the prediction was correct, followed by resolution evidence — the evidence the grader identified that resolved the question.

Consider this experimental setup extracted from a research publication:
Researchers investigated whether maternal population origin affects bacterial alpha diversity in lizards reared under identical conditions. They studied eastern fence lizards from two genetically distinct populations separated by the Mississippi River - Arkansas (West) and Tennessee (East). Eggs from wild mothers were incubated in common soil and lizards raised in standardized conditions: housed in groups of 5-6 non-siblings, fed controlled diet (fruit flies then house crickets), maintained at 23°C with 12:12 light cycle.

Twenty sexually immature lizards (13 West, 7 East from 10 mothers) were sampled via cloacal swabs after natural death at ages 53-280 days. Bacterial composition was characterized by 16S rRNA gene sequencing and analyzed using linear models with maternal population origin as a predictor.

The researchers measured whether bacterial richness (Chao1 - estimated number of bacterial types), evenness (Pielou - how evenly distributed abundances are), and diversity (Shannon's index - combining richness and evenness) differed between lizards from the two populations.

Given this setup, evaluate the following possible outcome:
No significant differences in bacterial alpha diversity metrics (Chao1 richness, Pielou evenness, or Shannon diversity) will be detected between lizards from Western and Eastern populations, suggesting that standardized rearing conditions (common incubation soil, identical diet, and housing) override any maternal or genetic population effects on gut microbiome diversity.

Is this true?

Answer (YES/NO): NO